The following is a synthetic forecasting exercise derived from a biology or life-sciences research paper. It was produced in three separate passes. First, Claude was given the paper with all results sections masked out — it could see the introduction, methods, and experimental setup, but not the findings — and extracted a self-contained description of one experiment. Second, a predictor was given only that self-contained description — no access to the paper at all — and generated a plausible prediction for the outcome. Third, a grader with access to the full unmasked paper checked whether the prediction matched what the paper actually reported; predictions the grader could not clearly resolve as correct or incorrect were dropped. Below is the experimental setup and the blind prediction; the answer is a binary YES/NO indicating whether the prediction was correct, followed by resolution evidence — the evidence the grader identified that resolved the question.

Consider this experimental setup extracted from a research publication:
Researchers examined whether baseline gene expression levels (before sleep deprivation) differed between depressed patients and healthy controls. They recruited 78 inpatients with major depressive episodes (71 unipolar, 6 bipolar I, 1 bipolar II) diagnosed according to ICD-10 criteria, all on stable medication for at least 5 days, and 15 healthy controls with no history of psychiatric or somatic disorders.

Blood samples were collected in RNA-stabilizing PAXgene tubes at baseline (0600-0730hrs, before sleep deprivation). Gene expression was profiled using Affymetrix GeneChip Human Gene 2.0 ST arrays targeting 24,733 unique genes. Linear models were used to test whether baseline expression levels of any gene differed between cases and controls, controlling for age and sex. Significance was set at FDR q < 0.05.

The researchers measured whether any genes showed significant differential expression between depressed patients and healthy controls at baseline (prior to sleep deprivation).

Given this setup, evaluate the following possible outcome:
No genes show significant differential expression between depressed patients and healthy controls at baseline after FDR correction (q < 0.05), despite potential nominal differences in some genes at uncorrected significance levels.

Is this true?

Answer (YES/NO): YES